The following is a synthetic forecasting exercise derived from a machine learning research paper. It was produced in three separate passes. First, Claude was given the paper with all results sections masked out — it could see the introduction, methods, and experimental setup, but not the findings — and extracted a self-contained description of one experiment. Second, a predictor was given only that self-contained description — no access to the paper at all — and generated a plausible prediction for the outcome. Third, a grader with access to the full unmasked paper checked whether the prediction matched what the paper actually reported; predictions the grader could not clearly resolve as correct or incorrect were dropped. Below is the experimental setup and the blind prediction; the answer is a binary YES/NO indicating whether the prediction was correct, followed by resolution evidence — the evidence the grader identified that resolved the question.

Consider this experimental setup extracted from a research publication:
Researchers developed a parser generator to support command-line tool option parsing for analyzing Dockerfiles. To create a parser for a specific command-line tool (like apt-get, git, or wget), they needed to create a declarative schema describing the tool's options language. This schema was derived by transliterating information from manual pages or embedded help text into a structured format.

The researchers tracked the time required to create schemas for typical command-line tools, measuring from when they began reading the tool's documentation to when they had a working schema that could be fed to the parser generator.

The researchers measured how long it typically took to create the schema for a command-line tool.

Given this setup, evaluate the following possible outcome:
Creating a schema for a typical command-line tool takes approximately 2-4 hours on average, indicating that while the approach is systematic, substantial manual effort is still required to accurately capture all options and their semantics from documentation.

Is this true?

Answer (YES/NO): NO